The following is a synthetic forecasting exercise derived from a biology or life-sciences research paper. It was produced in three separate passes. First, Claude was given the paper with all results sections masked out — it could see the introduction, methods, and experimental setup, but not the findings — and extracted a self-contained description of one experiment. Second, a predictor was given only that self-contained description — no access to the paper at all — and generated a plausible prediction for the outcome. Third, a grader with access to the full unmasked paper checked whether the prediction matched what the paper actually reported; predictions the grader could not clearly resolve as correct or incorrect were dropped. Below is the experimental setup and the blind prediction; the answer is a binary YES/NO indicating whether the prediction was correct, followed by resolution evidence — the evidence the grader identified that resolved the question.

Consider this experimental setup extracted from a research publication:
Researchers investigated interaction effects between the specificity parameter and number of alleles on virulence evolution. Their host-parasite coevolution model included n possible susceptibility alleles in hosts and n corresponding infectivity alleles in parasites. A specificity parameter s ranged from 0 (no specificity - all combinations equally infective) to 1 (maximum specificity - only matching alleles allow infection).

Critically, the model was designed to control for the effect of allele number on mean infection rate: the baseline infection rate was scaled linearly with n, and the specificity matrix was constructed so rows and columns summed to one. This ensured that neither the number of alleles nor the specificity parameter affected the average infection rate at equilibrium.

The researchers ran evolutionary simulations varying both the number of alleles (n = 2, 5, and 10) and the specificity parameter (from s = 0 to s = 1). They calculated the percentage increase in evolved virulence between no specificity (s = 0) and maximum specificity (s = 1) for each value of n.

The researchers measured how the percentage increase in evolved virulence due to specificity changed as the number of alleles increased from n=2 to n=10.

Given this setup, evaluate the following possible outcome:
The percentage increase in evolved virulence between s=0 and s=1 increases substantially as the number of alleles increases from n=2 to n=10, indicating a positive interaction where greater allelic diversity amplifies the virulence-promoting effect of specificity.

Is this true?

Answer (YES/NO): YES